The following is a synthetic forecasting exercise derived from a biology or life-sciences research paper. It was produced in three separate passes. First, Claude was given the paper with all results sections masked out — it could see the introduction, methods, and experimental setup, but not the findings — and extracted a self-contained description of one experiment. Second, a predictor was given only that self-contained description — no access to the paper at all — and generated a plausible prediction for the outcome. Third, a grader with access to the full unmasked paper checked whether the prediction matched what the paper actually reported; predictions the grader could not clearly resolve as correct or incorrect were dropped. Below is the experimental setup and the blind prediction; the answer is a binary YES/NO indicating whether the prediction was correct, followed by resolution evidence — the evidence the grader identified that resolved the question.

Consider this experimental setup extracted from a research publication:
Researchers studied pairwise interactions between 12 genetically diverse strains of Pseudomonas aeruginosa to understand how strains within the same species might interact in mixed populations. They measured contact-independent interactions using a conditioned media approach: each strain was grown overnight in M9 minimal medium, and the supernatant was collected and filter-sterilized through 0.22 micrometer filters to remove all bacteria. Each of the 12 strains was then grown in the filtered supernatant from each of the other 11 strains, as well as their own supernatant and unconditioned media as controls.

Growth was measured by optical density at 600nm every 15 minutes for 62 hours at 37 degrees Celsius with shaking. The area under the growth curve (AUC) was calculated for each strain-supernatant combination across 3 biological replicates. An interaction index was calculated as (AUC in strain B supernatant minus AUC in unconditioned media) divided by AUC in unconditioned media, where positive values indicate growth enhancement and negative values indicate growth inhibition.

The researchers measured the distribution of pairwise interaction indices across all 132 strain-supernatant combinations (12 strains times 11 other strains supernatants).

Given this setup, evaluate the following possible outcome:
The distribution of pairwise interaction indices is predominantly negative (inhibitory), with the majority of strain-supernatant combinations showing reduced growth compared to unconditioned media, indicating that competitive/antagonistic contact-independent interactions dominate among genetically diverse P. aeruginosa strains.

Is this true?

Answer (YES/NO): YES